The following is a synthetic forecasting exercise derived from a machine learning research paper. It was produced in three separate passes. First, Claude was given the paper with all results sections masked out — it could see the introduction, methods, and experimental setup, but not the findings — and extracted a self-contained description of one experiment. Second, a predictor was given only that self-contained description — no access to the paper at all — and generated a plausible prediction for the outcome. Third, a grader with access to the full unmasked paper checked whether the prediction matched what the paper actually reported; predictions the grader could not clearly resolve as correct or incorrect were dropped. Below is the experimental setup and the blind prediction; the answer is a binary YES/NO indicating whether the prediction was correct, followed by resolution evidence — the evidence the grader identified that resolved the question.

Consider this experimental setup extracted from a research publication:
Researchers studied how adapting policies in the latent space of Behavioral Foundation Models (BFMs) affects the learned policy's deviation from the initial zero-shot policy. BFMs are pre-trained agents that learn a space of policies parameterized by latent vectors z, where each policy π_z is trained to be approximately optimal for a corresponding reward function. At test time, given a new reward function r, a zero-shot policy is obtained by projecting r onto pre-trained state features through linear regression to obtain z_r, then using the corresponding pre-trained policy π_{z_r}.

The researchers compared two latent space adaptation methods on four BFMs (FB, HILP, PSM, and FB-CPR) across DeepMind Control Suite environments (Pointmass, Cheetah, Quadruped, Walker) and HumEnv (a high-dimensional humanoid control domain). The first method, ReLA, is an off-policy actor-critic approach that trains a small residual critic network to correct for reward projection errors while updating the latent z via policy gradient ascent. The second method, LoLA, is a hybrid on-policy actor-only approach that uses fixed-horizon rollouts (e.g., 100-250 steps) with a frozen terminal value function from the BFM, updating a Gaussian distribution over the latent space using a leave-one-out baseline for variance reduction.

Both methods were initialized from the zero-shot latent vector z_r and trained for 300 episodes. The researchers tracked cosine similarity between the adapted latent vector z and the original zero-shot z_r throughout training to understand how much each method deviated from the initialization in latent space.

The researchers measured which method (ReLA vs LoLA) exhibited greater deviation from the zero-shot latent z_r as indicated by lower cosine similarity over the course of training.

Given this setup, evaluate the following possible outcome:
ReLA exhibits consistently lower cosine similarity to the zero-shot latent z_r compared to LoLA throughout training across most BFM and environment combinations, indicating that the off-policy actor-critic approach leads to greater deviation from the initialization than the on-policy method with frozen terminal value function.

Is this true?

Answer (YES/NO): YES